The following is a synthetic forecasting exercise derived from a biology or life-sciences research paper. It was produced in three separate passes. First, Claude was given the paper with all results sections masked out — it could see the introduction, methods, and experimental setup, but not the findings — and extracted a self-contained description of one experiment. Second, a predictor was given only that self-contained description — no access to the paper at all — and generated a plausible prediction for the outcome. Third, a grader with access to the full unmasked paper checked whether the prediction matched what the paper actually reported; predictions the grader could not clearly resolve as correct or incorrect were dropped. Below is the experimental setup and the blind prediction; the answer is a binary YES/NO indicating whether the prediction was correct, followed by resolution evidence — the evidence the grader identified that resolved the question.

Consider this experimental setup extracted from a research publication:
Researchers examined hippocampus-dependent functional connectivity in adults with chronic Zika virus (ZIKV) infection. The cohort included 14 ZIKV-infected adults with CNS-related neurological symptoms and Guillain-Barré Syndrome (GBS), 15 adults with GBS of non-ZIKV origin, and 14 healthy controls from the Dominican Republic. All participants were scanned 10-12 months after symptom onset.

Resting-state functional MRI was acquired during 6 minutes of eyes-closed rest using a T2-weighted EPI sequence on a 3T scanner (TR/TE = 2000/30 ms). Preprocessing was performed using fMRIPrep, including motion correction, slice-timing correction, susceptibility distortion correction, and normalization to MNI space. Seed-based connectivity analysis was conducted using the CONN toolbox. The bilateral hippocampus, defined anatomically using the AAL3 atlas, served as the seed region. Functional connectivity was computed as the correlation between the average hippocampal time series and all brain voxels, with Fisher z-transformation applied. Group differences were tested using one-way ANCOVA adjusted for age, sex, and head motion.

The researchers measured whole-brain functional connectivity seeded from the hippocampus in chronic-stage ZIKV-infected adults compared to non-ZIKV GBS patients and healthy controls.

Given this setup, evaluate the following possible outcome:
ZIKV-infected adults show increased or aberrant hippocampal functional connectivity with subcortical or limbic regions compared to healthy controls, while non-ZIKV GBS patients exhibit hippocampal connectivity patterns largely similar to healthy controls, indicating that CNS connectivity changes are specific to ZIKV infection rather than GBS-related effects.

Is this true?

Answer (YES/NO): NO